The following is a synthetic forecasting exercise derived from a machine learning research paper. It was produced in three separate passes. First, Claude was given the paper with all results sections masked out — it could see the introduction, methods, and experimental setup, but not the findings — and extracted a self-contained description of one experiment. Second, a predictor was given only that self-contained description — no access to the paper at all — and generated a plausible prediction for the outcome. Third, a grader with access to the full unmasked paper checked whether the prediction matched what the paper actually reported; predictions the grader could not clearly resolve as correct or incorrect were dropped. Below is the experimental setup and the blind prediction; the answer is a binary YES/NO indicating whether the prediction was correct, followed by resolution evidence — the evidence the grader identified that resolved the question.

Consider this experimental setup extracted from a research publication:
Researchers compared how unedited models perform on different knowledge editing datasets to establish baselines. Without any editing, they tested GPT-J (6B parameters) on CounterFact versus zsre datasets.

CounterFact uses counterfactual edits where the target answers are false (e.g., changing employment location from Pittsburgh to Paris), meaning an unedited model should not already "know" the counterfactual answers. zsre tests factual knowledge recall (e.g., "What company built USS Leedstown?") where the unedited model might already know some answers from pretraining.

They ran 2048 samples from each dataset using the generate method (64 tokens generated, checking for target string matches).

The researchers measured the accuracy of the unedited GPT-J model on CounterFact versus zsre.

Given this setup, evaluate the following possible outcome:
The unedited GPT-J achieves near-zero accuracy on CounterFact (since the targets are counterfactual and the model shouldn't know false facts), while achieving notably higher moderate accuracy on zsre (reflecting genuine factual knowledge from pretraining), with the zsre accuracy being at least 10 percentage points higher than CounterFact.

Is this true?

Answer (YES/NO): NO